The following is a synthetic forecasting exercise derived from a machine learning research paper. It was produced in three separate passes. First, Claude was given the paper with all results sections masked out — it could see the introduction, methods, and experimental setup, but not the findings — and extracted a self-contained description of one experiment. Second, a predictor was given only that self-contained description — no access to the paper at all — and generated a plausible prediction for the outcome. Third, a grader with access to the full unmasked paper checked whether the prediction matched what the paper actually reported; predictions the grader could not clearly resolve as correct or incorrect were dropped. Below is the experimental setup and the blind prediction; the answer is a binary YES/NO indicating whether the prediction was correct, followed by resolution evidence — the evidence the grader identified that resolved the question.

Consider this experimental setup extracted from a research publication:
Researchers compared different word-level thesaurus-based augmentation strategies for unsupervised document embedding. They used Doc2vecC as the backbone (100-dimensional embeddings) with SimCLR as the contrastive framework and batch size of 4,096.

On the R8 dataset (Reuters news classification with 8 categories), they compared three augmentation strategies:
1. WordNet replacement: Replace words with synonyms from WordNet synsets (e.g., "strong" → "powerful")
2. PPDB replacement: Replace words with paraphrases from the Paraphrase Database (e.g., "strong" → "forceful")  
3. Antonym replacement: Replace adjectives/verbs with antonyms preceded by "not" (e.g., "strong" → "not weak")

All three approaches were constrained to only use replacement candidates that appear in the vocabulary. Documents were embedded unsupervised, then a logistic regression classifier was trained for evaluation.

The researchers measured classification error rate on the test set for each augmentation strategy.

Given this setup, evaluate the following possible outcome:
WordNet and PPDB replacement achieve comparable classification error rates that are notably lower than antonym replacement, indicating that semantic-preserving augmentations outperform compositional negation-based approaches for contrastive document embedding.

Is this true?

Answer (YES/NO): NO